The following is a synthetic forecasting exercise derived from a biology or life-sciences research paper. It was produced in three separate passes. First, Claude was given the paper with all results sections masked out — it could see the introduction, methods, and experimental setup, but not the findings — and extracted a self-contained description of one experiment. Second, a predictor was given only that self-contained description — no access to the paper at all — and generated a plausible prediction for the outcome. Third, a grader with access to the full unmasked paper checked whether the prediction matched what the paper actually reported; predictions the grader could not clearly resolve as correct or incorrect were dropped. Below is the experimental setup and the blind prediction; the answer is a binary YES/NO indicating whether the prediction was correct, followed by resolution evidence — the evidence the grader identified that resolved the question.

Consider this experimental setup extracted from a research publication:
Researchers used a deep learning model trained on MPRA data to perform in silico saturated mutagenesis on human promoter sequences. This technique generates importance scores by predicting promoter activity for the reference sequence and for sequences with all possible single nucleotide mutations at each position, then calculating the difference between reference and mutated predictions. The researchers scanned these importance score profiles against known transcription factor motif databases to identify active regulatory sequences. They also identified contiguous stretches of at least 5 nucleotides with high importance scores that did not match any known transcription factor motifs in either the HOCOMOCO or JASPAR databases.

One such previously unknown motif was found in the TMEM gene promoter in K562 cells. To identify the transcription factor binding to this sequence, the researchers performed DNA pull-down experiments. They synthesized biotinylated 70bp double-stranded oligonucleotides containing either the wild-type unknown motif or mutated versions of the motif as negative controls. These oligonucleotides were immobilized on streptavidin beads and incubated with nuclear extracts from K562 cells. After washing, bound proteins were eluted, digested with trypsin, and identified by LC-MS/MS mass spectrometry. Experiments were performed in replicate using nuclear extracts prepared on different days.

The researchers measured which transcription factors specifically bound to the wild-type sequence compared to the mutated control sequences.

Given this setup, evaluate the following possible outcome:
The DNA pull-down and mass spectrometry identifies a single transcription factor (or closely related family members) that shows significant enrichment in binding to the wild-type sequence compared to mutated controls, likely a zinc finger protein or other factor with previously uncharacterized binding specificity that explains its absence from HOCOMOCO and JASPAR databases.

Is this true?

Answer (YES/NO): YES